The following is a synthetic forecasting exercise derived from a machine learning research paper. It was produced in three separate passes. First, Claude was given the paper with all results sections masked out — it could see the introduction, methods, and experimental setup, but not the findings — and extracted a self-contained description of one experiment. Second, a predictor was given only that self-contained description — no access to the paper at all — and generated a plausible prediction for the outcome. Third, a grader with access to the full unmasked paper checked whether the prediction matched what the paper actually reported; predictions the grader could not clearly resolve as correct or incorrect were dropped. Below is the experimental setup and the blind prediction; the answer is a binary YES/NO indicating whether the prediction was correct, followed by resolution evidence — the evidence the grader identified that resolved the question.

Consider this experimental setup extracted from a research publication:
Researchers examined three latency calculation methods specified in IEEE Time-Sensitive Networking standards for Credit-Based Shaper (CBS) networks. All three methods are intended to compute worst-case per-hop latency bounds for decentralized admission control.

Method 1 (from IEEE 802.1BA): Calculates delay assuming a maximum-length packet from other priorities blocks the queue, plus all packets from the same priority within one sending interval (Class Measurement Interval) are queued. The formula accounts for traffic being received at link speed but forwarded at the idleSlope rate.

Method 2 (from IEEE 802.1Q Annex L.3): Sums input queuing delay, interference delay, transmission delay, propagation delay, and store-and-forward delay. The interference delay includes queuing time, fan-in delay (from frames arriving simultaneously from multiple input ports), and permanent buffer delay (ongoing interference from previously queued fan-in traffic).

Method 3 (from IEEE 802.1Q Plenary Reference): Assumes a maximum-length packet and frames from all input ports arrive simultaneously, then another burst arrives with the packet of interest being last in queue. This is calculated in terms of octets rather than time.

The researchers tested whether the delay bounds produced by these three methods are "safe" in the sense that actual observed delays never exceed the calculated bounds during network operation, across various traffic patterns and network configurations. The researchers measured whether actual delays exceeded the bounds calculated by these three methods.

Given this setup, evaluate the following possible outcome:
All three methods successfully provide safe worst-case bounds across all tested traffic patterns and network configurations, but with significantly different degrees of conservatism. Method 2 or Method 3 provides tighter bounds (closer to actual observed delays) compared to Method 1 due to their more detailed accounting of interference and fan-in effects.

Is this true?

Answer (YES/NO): NO